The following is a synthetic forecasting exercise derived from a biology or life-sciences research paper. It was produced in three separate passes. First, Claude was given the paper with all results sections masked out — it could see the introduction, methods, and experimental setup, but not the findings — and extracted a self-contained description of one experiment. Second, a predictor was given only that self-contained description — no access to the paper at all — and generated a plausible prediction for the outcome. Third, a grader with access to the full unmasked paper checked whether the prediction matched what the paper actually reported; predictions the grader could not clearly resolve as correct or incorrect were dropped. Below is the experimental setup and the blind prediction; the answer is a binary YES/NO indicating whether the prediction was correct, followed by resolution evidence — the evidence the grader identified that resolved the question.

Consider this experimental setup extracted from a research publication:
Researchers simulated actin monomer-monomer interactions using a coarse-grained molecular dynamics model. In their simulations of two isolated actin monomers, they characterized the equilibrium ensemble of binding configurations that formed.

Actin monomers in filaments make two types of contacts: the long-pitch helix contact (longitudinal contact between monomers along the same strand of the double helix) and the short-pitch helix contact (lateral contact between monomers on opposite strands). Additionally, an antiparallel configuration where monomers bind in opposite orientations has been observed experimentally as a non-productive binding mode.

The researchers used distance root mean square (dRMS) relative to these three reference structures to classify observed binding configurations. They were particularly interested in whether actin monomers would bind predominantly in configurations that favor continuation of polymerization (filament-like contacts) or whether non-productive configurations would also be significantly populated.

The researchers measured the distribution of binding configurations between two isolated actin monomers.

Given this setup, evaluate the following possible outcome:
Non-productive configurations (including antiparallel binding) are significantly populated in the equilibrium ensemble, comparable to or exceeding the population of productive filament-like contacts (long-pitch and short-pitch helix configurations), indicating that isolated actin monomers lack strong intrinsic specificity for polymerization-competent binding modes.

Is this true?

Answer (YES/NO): YES